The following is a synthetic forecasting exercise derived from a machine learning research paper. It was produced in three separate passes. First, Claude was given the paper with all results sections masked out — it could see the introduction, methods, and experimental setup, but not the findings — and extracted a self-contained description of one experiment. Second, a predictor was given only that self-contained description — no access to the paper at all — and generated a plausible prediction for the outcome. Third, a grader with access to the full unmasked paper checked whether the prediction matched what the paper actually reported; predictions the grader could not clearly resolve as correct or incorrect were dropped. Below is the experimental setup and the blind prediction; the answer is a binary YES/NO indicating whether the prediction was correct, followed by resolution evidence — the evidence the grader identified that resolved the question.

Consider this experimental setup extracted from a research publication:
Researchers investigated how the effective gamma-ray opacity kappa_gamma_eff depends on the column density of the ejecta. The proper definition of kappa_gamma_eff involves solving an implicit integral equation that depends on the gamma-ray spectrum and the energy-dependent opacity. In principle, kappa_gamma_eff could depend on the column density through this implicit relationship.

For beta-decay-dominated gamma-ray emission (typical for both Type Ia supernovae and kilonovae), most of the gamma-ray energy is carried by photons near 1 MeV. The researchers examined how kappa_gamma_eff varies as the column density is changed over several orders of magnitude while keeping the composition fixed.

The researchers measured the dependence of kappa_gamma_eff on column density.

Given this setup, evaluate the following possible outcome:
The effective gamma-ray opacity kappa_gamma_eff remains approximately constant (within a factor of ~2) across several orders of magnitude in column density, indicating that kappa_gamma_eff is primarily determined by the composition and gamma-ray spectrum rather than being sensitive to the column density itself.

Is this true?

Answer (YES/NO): YES